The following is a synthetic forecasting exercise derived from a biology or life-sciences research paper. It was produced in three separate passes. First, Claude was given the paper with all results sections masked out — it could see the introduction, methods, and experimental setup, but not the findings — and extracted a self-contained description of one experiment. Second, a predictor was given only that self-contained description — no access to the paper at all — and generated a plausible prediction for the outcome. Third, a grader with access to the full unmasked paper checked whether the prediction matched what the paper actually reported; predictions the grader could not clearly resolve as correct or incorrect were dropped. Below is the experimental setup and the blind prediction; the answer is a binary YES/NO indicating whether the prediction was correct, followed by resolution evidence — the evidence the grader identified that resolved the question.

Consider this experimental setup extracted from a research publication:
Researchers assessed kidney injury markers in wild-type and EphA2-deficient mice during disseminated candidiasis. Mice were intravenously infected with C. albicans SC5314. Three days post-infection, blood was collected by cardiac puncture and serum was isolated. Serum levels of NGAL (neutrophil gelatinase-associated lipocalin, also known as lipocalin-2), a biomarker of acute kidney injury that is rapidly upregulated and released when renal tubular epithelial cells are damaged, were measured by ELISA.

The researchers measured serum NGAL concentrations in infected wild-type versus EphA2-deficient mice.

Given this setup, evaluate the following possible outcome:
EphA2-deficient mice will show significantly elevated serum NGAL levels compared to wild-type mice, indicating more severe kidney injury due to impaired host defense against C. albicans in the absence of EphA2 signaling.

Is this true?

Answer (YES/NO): NO